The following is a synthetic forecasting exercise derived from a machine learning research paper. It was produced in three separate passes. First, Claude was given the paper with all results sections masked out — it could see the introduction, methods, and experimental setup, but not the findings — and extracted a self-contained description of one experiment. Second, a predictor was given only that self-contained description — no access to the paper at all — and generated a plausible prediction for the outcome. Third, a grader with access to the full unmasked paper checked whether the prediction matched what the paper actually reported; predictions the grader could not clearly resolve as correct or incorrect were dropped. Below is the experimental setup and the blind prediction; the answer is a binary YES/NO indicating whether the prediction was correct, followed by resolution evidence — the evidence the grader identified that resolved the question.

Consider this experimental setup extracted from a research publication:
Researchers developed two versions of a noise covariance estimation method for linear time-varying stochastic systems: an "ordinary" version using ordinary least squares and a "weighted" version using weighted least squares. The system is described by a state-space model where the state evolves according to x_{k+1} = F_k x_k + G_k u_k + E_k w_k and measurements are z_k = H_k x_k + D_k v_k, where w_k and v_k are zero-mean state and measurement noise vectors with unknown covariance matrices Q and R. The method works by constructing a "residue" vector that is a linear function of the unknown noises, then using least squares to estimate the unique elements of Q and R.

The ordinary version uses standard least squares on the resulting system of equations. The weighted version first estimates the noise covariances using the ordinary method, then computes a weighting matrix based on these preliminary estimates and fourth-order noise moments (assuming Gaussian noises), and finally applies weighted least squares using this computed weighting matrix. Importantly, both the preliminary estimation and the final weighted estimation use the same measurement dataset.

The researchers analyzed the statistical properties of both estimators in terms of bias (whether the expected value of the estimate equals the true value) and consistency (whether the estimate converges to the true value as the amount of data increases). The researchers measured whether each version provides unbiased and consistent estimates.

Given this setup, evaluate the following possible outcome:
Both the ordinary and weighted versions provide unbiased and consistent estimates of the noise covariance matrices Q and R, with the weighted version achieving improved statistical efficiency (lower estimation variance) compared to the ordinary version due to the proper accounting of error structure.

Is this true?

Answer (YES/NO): NO